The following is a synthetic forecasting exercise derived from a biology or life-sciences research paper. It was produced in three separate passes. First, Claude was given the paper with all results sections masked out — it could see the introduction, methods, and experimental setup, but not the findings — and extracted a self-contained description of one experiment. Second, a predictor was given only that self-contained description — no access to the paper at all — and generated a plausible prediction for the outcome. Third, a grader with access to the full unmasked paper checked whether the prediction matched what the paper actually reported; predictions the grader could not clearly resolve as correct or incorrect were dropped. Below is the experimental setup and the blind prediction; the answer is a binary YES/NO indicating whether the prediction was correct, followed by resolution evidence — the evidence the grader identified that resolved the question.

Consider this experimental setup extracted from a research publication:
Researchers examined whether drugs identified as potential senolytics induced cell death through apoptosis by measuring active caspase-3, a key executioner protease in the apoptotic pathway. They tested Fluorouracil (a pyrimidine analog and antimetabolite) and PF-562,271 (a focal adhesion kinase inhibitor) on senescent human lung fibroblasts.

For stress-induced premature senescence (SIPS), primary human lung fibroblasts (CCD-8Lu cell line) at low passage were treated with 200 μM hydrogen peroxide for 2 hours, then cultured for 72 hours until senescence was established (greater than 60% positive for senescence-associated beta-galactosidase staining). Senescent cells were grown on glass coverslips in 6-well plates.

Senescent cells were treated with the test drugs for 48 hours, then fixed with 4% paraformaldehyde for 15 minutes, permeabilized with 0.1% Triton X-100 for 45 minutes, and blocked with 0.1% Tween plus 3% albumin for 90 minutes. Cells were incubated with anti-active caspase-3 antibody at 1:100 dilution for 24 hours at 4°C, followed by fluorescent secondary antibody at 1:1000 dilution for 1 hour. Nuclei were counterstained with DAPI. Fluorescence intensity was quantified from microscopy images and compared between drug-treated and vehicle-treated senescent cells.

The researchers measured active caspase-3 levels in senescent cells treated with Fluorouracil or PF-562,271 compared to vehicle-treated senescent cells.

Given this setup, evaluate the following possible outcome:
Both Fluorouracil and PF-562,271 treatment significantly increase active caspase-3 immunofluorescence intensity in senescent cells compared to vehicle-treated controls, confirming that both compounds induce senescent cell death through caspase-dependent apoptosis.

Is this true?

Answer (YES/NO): NO